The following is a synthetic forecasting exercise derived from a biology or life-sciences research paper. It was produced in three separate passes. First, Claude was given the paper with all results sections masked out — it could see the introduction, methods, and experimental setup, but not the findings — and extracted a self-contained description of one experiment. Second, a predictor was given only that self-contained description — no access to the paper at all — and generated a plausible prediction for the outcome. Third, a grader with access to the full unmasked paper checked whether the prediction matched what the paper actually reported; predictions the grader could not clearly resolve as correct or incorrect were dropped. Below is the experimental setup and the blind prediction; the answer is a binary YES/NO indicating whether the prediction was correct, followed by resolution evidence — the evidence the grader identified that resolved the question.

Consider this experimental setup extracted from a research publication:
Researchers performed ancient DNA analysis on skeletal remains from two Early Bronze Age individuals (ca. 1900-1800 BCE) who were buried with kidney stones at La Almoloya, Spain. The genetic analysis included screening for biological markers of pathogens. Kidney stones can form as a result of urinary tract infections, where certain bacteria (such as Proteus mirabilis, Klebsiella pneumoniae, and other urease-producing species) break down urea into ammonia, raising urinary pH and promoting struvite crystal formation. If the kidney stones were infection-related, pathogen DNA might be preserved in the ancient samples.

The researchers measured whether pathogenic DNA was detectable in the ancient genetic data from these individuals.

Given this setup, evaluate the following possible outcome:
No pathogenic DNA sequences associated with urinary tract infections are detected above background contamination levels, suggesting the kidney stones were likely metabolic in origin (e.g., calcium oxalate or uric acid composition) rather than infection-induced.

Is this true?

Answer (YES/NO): NO